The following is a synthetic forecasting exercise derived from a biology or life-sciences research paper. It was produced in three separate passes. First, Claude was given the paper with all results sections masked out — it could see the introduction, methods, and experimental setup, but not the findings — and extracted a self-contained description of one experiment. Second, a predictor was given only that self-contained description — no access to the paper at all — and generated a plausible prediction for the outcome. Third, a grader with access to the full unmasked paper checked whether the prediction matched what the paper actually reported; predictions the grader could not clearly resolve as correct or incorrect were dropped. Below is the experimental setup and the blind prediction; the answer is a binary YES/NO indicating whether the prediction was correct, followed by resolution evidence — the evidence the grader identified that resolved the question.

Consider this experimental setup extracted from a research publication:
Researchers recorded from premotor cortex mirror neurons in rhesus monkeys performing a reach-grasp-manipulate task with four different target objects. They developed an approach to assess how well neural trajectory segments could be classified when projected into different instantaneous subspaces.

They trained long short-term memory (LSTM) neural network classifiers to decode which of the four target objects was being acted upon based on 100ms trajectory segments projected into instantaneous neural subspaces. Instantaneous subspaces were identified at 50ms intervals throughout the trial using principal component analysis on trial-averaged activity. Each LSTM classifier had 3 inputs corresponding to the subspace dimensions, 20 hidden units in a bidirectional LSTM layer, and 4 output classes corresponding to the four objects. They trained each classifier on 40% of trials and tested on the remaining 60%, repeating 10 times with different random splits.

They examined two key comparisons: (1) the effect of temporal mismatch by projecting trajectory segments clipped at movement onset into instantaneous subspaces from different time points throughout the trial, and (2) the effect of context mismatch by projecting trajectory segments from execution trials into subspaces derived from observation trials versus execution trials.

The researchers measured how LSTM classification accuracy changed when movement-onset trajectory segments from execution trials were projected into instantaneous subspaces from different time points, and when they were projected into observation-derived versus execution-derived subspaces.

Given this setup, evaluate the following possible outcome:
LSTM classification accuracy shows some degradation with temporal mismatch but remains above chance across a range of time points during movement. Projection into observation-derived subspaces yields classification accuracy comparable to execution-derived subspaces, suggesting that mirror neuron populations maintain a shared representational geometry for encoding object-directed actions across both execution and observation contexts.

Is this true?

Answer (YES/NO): NO